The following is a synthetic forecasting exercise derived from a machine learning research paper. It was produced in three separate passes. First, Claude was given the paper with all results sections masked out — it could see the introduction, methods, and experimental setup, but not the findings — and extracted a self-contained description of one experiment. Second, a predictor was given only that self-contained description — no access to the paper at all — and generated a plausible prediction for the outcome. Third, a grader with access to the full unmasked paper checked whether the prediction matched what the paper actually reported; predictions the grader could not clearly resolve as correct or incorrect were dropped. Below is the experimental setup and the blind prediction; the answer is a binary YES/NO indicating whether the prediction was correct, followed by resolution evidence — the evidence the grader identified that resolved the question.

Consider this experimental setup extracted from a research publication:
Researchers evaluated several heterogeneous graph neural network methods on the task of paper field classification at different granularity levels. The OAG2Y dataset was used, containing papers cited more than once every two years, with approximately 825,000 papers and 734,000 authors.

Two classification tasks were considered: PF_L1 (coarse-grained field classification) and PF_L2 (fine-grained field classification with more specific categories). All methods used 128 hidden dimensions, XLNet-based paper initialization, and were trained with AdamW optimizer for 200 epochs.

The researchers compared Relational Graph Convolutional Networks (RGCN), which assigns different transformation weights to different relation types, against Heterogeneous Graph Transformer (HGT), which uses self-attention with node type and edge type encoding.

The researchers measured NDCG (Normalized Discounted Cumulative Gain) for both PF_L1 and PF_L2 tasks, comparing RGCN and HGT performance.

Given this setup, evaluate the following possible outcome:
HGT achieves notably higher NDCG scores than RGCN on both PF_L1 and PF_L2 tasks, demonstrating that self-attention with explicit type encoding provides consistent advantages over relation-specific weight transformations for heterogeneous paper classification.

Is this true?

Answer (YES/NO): NO